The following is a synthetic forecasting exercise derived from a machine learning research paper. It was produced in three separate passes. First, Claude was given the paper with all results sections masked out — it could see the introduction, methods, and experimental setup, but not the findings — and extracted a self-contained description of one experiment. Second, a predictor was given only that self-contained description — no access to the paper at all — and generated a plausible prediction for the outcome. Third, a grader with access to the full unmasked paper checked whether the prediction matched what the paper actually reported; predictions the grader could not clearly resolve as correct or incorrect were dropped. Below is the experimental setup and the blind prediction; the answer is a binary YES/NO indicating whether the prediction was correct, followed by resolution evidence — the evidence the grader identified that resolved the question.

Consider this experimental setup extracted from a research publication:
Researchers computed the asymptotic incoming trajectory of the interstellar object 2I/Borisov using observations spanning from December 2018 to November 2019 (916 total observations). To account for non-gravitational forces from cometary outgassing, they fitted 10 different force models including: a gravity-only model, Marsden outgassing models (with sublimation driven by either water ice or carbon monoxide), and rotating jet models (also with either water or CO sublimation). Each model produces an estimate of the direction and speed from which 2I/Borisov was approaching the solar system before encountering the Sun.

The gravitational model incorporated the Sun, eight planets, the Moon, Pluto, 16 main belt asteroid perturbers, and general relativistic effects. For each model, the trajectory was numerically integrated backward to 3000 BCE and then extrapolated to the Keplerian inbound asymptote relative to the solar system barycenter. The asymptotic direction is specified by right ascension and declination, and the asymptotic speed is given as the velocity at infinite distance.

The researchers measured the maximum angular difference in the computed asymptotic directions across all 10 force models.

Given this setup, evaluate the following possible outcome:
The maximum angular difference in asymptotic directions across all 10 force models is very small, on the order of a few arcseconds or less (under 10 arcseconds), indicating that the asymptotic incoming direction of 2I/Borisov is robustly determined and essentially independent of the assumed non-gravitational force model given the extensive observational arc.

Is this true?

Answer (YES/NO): NO